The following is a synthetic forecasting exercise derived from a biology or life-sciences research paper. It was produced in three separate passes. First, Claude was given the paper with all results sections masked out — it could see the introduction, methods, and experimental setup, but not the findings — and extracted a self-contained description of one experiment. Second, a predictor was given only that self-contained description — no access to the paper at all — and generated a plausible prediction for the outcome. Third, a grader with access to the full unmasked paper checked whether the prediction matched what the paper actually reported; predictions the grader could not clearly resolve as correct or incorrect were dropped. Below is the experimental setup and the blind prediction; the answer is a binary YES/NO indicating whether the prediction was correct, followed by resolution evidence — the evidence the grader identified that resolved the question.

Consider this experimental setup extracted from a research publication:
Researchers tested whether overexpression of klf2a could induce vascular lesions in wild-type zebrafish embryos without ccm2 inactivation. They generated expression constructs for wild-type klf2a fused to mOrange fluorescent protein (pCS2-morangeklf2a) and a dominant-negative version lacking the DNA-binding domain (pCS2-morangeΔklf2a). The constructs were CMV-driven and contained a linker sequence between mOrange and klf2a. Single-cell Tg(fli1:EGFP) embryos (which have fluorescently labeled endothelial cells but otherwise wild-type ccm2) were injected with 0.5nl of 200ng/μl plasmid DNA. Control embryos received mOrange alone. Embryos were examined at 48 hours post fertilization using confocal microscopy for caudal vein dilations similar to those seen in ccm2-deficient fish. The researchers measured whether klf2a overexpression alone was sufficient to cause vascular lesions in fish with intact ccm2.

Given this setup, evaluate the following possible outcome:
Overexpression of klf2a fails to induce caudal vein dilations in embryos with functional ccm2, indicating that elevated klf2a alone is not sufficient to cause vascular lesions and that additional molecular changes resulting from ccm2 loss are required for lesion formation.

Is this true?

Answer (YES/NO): NO